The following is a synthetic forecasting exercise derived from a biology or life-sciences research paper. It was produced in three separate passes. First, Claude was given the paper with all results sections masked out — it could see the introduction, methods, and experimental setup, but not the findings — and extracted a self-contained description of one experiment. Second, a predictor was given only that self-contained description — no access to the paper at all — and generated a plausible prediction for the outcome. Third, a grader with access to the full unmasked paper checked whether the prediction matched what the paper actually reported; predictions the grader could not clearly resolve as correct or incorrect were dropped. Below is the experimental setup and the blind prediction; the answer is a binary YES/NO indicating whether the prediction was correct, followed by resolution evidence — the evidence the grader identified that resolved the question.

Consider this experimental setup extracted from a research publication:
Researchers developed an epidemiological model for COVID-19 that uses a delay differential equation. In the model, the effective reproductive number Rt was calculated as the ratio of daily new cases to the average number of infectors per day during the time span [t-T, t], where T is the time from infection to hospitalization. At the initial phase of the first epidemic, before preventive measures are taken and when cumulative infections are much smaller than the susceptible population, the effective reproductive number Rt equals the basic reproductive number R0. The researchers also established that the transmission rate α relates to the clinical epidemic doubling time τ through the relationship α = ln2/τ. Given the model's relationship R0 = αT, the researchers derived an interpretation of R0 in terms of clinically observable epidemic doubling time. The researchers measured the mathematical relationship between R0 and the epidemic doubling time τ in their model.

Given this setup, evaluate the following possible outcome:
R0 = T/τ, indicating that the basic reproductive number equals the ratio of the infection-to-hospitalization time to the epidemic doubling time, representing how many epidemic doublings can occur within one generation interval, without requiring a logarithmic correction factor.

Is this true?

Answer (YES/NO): NO